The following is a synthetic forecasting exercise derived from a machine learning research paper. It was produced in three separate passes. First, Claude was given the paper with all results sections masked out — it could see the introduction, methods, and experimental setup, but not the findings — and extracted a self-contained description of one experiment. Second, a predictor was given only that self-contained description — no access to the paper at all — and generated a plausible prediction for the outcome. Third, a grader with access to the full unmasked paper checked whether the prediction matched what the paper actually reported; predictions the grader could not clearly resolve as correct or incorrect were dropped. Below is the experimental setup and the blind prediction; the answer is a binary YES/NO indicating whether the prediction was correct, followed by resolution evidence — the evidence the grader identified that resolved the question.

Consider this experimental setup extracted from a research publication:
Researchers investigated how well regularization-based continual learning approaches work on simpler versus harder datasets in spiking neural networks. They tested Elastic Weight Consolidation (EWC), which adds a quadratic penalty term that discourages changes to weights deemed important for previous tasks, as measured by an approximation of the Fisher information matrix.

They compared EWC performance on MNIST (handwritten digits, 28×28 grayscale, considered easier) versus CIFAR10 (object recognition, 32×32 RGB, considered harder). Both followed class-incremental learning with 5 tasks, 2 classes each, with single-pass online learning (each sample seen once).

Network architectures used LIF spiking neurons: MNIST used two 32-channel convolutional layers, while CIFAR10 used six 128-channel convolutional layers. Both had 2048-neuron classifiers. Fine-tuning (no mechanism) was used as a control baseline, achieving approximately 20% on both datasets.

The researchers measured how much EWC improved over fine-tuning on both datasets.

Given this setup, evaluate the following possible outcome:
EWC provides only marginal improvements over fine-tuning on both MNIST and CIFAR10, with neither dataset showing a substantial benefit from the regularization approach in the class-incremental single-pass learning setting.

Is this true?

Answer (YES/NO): NO